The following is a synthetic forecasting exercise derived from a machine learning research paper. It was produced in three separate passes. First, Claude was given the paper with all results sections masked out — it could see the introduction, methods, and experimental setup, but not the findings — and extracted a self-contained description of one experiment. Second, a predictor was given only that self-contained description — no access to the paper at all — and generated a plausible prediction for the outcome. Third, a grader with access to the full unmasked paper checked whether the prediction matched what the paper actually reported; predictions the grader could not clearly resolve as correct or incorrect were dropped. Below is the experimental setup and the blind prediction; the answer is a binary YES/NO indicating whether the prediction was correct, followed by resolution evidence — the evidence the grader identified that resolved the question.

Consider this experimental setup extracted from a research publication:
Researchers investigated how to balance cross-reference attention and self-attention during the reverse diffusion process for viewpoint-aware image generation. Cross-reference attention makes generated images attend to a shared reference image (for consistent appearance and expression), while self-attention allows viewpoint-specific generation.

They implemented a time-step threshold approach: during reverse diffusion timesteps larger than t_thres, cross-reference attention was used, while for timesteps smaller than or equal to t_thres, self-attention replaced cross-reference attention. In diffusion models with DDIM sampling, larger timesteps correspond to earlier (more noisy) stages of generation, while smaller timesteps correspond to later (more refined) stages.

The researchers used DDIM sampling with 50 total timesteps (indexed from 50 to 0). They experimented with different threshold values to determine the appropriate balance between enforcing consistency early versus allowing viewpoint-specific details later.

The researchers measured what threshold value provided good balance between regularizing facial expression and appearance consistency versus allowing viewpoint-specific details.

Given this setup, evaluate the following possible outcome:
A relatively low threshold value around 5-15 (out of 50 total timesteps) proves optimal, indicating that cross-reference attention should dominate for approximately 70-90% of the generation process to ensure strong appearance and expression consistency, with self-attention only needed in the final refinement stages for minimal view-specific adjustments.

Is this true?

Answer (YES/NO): NO